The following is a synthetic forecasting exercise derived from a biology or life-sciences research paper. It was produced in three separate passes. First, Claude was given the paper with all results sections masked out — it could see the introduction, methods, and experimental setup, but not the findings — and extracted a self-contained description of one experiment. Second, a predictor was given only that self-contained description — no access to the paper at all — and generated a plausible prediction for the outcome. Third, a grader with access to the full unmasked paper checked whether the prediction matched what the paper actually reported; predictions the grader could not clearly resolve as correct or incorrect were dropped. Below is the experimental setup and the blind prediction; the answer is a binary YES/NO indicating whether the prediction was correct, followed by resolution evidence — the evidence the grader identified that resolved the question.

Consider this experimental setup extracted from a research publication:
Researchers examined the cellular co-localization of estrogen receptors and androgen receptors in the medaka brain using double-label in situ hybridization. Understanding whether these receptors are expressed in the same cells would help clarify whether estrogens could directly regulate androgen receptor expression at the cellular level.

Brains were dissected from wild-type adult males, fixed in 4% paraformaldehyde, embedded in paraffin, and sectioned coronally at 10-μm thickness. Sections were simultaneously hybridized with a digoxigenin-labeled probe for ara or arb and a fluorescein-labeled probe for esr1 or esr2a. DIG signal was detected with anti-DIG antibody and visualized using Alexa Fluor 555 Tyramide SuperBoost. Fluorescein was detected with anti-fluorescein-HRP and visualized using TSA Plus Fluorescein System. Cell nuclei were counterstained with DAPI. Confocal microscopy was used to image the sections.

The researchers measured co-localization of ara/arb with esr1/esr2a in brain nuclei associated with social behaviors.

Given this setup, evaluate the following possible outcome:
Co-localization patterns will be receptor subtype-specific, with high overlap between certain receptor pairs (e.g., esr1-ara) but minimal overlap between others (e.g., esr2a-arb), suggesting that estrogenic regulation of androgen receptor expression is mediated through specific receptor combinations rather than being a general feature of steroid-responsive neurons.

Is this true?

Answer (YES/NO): NO